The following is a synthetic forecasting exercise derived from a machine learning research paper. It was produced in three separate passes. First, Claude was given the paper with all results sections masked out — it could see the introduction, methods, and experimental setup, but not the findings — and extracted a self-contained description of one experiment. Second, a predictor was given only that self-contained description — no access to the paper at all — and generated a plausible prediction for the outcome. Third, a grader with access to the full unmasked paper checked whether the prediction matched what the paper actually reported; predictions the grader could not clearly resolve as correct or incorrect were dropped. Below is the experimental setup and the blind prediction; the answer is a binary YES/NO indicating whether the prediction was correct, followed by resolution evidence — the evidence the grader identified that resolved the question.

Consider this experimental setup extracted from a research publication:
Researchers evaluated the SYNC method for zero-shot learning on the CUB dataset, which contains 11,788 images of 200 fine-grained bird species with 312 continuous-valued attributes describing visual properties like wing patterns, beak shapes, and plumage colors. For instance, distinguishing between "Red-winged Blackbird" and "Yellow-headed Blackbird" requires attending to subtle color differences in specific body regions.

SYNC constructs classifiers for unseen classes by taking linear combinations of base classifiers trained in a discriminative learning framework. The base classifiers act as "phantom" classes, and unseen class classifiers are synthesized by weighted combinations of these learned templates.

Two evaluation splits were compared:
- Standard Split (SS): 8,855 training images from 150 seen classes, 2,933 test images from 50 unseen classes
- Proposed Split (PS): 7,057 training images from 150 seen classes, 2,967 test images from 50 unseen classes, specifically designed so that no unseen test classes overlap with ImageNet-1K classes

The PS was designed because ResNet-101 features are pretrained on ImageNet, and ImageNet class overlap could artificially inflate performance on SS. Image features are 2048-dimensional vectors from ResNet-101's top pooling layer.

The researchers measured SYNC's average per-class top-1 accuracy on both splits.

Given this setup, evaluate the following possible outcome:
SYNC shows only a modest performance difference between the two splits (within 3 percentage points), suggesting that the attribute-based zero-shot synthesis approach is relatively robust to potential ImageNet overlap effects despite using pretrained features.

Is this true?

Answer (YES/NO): YES